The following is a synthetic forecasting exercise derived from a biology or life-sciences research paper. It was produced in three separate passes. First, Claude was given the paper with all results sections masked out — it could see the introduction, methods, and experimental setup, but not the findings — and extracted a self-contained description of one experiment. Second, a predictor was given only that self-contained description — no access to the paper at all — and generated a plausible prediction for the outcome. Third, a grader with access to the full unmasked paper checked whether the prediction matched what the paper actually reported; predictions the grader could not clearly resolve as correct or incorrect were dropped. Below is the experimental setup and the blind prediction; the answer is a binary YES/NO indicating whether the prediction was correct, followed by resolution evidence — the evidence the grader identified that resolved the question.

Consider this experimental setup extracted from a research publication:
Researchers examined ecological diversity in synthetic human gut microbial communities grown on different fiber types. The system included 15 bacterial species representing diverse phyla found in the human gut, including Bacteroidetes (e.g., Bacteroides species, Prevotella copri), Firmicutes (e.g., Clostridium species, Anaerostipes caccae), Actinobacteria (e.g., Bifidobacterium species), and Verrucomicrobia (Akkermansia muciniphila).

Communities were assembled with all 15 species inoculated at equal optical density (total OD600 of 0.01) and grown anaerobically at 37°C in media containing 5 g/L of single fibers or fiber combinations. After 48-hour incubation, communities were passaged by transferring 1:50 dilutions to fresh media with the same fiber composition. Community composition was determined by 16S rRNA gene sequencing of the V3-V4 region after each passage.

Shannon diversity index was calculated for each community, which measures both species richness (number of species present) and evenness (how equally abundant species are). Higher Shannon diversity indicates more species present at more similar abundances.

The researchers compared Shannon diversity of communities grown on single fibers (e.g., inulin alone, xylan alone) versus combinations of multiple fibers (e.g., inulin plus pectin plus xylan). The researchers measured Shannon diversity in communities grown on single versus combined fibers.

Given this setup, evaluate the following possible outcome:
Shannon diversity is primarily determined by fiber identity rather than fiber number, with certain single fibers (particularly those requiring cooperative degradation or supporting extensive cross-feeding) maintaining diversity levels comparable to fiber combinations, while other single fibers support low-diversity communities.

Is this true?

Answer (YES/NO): NO